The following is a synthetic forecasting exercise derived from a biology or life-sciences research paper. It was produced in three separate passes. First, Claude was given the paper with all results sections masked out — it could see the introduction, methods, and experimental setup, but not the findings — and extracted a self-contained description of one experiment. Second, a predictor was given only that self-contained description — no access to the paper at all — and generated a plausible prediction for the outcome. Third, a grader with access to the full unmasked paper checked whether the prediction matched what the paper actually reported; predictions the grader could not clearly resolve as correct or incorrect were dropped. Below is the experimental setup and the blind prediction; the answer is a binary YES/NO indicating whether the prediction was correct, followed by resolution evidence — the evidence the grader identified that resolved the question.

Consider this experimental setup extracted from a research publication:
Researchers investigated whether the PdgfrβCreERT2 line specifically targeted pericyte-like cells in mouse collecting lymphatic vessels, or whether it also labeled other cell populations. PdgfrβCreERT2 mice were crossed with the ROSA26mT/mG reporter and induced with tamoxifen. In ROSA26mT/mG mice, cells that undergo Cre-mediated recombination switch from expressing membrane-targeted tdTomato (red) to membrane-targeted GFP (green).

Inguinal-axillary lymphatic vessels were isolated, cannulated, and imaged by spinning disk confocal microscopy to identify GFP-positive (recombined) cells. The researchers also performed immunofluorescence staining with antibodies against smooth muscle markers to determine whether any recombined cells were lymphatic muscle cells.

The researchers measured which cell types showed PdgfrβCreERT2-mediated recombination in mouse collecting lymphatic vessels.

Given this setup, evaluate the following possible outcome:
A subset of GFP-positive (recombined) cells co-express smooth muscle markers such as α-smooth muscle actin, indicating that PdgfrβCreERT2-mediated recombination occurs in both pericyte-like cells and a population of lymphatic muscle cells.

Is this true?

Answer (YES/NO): YES